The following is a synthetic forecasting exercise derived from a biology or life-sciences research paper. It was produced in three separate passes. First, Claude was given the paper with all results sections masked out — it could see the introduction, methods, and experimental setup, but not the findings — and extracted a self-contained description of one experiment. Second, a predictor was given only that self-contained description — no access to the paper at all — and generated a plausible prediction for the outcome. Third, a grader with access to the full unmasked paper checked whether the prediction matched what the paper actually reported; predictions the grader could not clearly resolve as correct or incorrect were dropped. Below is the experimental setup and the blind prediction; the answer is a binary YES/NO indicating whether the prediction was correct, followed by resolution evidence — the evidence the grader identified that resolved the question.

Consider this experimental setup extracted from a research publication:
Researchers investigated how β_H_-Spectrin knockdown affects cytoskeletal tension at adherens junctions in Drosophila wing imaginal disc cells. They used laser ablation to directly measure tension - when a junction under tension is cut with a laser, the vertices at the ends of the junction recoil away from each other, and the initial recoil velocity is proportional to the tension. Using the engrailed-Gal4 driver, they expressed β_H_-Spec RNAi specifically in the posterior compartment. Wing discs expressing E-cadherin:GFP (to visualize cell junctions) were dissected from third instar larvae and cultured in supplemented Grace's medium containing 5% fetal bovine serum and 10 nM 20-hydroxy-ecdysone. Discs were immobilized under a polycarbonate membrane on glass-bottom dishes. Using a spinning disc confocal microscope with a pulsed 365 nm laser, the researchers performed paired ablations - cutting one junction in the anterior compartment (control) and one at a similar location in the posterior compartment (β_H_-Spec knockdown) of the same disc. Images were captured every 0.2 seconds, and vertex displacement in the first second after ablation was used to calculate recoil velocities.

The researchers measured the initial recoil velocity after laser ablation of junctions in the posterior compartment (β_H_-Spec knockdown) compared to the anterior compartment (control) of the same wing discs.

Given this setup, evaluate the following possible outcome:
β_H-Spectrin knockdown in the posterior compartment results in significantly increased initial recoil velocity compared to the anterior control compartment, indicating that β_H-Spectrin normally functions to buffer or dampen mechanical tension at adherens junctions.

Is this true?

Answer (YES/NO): YES